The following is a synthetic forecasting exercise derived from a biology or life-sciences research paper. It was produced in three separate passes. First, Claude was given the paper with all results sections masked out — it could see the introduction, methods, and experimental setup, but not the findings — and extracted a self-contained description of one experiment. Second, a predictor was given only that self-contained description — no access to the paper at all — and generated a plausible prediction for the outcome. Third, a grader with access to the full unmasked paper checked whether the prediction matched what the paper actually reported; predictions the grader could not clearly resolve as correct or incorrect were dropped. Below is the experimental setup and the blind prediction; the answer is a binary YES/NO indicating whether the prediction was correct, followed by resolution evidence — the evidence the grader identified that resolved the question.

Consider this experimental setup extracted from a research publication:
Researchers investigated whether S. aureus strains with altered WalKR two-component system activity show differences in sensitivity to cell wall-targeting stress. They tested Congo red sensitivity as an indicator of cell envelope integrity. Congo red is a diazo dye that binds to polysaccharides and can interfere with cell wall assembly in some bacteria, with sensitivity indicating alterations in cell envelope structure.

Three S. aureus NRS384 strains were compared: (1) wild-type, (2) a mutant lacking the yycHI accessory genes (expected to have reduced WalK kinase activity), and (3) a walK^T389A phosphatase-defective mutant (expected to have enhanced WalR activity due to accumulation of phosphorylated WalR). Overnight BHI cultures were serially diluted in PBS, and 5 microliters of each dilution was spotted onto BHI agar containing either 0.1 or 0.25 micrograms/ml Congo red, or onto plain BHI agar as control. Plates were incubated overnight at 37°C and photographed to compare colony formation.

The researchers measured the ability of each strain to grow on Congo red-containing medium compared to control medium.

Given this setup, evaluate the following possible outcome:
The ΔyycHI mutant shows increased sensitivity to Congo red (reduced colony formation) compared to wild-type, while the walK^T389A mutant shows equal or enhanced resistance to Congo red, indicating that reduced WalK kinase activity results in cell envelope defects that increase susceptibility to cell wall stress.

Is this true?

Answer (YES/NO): YES